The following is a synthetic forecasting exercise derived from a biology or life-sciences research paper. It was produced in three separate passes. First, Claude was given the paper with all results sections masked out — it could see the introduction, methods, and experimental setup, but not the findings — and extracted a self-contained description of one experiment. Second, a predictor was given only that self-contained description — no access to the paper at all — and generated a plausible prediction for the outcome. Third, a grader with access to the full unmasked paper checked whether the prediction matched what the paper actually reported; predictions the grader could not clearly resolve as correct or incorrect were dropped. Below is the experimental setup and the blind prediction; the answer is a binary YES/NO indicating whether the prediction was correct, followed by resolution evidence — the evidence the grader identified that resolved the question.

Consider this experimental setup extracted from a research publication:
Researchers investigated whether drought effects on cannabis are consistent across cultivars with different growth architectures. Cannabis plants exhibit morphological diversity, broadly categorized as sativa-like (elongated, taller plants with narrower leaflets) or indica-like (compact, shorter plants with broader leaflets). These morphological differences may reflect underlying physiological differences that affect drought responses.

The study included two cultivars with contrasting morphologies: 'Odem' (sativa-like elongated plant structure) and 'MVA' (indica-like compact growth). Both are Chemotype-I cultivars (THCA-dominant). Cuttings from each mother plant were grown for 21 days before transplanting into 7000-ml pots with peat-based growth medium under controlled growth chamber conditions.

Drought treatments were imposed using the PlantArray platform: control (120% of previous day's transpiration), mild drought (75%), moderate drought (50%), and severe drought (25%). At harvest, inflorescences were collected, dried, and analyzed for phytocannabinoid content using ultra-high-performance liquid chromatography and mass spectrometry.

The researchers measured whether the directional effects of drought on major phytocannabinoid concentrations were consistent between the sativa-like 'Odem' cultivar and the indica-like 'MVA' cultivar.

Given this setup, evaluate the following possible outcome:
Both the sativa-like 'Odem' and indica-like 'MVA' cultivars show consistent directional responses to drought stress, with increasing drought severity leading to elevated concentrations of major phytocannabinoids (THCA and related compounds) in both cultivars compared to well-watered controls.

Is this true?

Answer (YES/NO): NO